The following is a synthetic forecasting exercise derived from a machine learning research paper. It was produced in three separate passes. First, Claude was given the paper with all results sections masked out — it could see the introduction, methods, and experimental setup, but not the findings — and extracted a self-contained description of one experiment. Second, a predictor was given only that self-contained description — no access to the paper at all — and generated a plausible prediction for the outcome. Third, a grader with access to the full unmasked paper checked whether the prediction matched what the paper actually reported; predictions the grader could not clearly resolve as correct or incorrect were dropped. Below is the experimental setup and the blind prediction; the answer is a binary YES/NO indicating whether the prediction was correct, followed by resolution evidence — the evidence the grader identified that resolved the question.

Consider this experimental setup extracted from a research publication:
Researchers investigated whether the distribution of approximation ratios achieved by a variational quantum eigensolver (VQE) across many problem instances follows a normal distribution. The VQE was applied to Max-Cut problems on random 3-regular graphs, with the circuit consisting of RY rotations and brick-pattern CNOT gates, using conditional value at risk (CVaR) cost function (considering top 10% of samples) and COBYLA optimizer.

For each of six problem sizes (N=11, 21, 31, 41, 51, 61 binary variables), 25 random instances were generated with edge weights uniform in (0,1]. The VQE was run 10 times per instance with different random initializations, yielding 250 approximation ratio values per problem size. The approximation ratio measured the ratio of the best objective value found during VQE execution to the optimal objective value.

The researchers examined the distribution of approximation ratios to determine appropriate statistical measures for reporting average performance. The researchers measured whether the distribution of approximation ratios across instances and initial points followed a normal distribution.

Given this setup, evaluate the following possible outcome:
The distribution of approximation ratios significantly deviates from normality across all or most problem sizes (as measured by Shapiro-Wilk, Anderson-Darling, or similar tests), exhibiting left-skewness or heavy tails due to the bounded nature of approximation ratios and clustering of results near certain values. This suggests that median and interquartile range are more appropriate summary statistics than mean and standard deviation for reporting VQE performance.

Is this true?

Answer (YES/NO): NO